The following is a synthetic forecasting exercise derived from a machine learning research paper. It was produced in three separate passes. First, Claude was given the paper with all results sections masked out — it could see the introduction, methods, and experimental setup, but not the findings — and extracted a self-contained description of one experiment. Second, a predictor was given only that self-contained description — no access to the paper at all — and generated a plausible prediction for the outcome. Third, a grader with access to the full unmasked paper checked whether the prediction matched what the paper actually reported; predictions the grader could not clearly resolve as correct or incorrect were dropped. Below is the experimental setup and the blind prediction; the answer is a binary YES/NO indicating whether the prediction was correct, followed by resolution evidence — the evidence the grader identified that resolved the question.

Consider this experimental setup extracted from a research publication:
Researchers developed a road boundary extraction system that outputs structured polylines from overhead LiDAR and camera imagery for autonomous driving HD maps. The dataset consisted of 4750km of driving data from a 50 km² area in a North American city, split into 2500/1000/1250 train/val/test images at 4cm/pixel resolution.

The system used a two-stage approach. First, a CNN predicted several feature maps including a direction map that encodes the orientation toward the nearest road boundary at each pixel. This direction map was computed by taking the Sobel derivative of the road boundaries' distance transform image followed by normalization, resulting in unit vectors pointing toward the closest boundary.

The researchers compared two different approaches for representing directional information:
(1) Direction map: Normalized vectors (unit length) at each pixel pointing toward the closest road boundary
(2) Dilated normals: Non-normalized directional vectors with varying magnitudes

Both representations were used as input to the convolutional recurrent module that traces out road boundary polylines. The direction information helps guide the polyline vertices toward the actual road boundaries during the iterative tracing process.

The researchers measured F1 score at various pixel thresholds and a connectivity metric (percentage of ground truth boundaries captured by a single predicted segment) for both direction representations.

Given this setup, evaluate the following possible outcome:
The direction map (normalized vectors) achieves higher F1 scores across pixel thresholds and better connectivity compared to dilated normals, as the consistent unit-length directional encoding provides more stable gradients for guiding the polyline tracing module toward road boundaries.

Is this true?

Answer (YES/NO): YES